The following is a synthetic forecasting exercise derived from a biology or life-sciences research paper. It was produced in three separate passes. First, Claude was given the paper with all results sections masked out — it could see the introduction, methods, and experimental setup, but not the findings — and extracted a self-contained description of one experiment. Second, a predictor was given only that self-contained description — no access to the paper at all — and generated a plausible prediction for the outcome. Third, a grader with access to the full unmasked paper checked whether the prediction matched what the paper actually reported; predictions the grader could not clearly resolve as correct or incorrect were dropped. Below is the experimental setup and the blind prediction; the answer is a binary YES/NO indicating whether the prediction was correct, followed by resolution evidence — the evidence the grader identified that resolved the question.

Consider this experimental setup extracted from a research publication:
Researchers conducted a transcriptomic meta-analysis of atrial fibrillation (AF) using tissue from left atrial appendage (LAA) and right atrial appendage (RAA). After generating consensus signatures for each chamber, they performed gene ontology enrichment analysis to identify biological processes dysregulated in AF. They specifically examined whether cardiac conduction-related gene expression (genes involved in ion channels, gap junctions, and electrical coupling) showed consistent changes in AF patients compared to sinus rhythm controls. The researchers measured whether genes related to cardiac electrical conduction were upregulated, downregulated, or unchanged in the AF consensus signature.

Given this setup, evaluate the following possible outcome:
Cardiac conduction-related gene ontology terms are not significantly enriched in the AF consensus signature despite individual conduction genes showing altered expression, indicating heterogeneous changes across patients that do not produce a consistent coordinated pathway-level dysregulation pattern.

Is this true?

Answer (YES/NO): NO